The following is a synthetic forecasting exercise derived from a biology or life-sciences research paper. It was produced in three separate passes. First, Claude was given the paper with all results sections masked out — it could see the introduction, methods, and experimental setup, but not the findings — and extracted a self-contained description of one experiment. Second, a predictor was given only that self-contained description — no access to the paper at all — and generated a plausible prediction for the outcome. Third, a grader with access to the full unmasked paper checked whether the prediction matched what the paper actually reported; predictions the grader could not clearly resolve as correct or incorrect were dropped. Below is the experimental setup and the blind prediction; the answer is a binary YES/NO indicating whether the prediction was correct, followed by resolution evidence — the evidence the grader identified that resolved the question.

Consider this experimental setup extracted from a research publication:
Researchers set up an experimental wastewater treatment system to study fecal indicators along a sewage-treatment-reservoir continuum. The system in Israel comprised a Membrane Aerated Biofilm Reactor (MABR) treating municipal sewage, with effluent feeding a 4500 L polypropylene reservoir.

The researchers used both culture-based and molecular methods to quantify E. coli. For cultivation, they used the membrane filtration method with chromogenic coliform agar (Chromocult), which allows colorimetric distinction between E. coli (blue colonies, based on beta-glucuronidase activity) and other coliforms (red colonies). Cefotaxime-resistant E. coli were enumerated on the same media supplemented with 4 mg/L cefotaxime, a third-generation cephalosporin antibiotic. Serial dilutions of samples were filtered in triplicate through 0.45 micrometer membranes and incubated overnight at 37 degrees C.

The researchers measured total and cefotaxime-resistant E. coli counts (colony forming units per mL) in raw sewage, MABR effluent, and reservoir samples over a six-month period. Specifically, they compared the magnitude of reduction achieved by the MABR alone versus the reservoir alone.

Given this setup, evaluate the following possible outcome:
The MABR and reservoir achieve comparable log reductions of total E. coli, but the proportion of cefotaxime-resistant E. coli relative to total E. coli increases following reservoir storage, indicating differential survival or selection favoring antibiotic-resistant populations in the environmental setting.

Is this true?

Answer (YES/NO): NO